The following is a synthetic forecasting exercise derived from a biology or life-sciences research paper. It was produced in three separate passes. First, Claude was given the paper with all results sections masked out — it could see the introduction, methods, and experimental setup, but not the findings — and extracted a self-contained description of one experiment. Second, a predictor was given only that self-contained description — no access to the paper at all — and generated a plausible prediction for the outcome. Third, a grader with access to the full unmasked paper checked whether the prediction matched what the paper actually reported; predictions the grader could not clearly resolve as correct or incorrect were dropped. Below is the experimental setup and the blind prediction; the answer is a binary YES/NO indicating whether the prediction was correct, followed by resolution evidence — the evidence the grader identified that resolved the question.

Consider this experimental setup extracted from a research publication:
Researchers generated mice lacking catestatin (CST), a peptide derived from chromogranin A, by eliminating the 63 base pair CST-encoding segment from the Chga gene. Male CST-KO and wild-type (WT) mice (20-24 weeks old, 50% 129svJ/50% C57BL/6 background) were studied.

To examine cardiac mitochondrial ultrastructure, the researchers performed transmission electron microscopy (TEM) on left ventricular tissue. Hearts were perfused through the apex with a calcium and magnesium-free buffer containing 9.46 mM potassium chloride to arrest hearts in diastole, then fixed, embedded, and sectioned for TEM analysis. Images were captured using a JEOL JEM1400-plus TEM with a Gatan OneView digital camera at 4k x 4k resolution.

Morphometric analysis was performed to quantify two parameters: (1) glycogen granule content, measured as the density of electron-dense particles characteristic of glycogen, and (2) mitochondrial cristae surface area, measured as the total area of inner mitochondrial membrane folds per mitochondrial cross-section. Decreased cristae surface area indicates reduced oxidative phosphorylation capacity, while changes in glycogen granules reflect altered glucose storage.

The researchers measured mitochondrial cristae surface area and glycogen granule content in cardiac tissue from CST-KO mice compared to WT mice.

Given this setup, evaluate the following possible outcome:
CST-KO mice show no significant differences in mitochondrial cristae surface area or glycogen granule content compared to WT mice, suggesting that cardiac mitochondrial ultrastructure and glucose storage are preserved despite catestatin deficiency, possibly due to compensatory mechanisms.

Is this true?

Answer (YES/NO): NO